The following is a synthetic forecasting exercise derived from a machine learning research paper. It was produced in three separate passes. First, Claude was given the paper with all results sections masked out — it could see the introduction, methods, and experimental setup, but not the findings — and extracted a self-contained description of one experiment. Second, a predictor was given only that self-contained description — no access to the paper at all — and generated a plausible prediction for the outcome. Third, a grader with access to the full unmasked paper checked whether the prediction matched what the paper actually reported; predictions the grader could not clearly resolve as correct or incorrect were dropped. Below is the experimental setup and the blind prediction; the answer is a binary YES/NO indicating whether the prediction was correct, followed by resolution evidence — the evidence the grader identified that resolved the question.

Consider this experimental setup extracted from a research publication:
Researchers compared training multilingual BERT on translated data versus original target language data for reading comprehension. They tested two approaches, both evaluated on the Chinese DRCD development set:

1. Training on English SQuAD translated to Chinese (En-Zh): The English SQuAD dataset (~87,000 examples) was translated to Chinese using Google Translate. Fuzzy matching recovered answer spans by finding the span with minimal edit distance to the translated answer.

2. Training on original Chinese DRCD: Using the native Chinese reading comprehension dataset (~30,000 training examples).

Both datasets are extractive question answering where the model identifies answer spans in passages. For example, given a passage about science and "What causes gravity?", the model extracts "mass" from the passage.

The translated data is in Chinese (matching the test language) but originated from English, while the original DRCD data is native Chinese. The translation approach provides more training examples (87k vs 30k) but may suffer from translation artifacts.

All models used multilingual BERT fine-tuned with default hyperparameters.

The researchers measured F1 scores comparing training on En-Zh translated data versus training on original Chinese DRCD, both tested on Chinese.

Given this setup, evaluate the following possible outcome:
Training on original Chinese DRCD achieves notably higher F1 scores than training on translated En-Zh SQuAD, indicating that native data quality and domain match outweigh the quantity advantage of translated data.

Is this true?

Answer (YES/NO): YES